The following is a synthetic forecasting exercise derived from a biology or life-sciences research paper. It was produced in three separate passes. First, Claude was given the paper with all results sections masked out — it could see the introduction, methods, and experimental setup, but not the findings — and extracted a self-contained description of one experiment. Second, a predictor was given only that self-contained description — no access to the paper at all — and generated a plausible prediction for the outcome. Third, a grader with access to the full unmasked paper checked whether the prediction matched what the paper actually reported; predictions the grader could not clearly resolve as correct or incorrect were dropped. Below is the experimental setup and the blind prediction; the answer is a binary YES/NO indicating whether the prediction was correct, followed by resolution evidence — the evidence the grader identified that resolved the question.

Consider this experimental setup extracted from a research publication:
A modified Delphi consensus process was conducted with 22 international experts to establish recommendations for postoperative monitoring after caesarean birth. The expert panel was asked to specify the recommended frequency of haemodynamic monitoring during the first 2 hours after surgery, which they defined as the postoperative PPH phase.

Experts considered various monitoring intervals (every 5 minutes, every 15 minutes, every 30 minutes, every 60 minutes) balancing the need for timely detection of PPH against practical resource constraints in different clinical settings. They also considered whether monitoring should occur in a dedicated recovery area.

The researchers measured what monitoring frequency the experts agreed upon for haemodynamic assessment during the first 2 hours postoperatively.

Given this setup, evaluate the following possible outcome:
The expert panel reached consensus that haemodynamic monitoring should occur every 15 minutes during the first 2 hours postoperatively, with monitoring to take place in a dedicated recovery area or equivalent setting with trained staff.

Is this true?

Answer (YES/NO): NO